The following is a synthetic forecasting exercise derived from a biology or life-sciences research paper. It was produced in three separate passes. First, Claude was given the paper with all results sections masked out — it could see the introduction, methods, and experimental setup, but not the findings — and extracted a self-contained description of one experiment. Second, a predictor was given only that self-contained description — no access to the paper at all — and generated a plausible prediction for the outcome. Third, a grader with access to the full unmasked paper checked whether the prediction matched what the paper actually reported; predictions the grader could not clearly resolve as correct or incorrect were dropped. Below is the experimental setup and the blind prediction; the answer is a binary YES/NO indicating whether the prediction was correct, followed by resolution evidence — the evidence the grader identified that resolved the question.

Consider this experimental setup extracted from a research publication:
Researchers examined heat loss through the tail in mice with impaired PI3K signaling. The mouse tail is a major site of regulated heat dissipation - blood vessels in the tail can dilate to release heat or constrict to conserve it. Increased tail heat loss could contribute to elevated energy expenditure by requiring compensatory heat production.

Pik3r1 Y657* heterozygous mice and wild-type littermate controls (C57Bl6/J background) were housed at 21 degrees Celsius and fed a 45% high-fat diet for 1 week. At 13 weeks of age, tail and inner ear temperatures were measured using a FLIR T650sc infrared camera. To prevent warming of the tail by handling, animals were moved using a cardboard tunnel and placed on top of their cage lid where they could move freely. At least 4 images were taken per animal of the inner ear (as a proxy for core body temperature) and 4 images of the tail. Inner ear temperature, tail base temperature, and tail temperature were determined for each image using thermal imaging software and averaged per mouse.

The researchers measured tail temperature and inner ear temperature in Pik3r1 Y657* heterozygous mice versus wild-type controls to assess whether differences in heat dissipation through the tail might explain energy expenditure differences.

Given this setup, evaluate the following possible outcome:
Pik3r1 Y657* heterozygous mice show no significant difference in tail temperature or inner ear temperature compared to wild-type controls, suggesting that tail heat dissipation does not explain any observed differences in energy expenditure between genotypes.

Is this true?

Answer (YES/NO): NO